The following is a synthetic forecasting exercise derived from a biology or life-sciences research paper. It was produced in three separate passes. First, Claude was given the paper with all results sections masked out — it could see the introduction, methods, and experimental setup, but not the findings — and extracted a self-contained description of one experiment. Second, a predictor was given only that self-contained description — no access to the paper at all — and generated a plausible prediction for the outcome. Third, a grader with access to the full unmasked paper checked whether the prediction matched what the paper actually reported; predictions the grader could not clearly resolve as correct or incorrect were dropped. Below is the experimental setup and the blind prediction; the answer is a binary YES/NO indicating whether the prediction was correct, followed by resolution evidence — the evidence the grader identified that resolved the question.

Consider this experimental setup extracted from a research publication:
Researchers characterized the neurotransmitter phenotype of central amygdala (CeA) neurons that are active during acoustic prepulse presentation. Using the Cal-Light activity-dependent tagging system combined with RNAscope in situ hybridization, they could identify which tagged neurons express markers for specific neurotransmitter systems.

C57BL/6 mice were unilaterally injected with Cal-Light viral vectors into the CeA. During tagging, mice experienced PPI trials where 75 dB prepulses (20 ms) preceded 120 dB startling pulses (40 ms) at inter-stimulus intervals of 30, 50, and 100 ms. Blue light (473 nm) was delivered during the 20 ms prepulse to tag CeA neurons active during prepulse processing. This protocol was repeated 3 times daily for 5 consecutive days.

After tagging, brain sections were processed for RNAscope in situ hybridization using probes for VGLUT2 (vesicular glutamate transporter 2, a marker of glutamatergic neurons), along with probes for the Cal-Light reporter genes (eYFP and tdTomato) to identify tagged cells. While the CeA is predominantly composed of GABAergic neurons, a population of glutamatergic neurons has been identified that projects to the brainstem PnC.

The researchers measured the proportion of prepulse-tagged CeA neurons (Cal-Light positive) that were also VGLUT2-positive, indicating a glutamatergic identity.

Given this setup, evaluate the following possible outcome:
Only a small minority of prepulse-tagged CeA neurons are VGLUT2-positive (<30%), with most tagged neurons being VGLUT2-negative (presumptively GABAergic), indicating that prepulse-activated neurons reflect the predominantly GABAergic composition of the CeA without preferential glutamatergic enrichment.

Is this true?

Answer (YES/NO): NO